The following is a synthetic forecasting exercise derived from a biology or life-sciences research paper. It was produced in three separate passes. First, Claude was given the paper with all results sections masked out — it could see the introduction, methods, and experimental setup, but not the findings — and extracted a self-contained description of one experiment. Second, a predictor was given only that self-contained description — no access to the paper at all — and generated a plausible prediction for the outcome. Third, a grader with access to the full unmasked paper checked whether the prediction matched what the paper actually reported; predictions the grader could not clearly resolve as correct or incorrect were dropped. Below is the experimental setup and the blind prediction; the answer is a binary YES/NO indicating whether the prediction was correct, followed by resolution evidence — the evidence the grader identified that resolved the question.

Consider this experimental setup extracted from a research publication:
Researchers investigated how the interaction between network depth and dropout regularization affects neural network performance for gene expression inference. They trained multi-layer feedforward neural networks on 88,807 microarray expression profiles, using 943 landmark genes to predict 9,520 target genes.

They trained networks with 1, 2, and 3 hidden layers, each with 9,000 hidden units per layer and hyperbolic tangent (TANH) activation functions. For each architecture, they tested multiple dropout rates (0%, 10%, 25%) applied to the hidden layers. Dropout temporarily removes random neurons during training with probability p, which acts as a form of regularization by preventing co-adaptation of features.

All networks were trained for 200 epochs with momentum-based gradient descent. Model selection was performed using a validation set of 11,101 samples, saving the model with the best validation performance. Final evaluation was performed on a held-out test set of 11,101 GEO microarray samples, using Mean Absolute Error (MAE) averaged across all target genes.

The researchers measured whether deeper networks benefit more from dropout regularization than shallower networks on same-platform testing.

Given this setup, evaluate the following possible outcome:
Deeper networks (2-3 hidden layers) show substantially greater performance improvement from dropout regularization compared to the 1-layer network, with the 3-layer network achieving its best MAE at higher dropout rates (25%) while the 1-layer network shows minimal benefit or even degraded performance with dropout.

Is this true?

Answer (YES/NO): NO